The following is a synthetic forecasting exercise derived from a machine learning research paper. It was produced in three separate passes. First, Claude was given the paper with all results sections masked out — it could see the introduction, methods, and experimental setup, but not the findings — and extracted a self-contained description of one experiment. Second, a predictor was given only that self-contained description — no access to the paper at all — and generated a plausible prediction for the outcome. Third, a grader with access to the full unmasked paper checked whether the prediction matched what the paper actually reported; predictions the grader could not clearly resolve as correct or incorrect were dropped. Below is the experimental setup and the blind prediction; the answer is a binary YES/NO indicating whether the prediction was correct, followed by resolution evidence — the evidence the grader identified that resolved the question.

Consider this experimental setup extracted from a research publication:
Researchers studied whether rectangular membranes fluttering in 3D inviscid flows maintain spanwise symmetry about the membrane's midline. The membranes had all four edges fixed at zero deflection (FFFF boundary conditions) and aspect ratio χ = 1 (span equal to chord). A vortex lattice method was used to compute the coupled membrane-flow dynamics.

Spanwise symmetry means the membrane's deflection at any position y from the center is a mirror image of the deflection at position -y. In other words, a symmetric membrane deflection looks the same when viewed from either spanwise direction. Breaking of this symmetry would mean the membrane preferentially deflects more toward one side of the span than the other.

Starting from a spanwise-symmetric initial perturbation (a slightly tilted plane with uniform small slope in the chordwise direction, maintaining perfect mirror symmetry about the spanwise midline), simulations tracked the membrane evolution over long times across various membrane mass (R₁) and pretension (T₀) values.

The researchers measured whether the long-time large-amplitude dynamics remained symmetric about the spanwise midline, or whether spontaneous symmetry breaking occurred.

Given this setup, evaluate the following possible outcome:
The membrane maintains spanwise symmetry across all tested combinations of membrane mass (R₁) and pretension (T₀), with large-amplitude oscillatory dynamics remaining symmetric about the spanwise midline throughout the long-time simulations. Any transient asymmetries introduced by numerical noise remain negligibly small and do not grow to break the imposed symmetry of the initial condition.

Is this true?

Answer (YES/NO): NO